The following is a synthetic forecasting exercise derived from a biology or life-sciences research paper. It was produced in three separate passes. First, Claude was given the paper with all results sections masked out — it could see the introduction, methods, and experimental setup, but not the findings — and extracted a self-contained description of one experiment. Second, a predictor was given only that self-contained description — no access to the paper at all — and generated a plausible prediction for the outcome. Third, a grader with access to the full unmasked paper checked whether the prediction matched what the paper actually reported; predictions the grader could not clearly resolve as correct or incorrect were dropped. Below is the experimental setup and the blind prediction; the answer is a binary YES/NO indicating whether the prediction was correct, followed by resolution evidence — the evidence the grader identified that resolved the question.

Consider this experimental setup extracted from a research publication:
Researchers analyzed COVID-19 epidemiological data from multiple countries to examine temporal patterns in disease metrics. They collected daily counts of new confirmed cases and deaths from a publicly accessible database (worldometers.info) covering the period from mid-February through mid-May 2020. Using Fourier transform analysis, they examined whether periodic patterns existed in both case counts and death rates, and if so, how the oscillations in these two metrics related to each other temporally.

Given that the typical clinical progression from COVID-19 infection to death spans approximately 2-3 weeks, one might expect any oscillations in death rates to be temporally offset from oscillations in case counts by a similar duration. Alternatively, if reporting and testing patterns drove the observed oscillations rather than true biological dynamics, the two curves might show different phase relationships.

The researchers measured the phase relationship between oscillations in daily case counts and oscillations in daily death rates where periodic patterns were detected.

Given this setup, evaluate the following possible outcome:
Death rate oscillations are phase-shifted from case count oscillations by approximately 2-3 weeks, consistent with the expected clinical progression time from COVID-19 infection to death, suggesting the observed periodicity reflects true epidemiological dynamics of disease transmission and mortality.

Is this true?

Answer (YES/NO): NO